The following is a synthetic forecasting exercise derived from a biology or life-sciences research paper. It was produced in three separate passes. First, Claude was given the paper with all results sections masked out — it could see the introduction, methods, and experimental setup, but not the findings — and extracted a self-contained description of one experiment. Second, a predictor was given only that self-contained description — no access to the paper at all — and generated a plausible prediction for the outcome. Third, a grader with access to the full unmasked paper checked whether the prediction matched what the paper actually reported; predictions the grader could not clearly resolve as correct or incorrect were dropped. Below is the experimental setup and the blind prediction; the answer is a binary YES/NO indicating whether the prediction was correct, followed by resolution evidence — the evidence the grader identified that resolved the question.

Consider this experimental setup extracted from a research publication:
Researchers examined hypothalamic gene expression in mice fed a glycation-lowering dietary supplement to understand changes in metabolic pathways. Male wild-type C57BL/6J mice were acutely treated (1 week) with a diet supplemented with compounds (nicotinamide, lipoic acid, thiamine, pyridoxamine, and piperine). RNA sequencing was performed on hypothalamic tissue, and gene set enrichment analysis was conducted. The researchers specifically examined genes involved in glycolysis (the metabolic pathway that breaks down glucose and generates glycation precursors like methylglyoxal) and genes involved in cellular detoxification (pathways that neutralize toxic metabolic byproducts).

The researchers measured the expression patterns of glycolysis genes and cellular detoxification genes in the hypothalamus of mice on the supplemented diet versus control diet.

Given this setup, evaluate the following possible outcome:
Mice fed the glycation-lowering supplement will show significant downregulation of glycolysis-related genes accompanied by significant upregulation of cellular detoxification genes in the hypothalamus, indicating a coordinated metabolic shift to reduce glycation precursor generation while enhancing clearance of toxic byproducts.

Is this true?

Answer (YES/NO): YES